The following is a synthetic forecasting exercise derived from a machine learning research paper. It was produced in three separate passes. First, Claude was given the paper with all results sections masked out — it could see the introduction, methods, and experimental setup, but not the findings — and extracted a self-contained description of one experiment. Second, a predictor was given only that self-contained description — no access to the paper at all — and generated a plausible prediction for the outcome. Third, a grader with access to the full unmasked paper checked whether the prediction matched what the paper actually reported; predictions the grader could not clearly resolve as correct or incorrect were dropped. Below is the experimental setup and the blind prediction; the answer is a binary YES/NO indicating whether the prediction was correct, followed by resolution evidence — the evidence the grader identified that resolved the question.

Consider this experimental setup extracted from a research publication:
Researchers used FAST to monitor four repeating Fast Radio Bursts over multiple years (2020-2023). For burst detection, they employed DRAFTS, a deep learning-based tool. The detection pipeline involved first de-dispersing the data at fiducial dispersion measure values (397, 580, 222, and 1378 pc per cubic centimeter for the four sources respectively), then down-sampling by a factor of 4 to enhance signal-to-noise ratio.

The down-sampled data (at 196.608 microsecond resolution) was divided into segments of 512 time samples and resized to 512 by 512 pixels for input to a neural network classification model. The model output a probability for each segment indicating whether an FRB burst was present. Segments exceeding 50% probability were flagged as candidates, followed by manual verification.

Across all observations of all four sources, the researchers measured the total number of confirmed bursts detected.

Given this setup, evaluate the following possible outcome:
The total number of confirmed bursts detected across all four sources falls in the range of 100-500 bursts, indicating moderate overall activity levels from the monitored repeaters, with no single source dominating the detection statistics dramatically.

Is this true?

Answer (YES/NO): NO